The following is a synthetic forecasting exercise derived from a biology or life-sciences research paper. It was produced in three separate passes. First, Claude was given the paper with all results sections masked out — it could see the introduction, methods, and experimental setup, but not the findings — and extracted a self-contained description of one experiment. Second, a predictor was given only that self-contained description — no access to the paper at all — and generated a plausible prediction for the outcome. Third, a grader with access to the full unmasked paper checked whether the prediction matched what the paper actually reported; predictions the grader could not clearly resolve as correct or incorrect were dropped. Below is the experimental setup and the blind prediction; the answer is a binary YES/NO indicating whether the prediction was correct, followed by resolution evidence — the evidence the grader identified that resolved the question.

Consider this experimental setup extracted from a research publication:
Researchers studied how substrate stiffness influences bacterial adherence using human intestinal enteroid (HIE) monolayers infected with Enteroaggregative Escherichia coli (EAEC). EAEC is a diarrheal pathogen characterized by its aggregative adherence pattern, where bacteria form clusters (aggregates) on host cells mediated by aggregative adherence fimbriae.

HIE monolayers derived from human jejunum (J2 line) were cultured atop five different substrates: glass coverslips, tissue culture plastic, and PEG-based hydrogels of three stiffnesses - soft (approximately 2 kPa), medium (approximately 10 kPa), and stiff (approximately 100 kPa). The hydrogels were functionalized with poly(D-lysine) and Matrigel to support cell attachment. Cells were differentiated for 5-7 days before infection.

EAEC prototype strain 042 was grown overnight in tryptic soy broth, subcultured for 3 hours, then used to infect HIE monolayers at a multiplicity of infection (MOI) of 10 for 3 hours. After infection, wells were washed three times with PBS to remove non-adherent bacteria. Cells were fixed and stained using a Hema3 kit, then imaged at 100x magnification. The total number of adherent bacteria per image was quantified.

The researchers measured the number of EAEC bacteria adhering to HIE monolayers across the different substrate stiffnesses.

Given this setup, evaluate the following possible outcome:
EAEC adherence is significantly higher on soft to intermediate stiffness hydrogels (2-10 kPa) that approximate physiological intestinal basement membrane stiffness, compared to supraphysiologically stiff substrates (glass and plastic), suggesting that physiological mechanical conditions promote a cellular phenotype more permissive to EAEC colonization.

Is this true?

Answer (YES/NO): NO